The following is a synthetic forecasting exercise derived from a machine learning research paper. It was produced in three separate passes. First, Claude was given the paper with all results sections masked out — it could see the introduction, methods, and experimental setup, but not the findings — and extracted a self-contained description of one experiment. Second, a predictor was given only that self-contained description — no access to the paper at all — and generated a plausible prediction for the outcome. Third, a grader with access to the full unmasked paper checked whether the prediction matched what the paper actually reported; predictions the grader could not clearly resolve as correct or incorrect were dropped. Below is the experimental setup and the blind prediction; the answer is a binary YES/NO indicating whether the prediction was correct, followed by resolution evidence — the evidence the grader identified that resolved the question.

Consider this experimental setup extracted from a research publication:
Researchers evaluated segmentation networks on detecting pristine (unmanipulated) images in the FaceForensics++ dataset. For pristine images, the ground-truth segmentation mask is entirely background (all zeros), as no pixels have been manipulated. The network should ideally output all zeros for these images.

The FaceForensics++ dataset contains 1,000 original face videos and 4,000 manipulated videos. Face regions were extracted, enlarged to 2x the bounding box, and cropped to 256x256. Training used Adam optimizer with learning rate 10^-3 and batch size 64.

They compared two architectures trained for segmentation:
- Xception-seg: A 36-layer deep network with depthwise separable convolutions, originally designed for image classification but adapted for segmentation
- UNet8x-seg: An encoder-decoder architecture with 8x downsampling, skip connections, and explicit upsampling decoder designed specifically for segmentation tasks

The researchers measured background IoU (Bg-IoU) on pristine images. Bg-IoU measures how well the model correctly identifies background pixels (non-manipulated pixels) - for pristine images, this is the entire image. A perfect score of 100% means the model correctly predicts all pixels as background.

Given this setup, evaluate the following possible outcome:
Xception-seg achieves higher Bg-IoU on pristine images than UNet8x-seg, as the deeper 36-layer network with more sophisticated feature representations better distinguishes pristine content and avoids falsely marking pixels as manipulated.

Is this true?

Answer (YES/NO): YES